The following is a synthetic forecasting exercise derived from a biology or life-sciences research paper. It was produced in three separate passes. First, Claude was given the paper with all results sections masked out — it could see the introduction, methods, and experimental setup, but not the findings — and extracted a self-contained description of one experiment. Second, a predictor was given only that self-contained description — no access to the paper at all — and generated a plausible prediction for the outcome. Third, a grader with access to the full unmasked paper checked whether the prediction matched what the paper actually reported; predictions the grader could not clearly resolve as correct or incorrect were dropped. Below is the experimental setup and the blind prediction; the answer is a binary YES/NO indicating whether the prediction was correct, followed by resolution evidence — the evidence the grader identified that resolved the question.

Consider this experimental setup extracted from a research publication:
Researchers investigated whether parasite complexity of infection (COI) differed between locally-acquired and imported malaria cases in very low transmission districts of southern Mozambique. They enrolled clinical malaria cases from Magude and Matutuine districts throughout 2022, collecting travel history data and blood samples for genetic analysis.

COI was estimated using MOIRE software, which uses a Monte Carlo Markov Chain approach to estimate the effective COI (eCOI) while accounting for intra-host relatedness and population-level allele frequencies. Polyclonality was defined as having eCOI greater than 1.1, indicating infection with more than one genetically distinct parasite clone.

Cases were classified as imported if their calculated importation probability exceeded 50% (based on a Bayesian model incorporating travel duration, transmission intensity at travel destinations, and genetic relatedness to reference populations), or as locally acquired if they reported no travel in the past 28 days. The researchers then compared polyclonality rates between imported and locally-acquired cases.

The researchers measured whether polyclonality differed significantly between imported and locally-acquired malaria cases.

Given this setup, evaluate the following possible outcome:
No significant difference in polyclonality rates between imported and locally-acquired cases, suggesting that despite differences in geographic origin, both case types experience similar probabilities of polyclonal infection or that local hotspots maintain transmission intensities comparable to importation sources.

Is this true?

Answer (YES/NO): YES